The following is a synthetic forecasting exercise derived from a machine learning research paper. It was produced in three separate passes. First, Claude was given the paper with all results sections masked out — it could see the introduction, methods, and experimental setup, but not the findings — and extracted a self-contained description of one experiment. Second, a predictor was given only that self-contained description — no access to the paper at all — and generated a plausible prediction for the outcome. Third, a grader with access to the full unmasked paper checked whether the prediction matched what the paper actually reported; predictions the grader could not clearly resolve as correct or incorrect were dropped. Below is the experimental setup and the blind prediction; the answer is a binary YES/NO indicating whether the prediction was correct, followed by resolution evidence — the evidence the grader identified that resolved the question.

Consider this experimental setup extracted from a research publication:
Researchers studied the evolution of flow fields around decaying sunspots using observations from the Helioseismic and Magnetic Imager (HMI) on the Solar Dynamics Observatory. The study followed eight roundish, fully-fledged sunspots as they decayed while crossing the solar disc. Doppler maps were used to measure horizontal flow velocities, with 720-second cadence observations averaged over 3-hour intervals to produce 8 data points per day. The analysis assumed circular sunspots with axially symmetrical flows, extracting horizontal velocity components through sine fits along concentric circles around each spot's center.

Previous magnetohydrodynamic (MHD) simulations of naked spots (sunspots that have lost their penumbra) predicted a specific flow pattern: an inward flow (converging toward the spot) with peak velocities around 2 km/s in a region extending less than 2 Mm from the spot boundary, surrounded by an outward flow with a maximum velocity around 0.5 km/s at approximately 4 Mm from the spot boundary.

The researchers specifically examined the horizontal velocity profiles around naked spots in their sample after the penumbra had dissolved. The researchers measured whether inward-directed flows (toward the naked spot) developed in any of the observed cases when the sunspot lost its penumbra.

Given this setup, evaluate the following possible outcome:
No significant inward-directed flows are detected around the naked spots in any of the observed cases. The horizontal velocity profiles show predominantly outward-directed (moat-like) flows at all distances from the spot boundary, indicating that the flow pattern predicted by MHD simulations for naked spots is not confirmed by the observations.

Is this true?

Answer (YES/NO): NO